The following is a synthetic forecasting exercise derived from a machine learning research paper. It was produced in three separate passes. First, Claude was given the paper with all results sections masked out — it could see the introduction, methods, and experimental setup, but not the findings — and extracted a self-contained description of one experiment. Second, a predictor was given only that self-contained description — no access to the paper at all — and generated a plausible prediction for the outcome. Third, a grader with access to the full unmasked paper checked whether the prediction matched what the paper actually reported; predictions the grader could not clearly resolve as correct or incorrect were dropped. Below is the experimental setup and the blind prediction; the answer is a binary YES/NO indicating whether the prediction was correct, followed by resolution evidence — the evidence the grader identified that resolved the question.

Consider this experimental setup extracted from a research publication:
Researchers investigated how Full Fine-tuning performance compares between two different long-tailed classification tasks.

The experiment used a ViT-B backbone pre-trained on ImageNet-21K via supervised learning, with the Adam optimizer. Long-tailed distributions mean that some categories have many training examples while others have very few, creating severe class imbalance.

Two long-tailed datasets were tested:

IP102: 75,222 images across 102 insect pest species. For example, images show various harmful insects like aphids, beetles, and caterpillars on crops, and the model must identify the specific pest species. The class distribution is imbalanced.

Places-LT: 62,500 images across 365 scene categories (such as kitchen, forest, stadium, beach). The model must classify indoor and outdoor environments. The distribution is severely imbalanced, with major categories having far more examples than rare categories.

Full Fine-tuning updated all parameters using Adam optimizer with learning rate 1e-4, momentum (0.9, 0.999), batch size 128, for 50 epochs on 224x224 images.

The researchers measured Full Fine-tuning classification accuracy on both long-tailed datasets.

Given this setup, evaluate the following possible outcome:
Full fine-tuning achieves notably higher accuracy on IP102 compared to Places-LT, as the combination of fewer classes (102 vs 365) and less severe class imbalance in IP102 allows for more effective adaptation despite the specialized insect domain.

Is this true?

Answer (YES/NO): YES